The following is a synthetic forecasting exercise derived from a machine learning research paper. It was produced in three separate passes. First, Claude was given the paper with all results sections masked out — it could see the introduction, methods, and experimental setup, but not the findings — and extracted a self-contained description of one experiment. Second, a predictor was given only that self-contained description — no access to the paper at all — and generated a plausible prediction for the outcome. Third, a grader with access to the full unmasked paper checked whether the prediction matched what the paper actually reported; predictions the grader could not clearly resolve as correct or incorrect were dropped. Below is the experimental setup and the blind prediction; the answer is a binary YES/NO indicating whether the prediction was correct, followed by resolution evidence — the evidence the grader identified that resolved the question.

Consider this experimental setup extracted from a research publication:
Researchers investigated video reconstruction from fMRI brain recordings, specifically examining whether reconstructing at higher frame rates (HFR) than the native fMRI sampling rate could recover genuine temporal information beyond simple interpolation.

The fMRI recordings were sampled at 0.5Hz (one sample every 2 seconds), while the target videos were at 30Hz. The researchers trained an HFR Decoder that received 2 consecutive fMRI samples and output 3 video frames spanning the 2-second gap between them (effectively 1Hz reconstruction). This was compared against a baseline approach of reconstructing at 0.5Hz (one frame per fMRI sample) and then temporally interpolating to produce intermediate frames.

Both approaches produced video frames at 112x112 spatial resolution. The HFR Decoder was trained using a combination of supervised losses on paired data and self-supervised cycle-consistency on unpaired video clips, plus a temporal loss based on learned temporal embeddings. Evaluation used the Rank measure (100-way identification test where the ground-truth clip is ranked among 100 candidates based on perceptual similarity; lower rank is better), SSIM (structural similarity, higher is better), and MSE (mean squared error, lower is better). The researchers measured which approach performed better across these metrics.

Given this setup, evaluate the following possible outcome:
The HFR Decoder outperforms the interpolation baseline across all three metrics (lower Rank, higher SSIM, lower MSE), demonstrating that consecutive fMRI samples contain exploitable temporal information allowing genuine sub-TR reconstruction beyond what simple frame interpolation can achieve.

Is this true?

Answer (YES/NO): YES